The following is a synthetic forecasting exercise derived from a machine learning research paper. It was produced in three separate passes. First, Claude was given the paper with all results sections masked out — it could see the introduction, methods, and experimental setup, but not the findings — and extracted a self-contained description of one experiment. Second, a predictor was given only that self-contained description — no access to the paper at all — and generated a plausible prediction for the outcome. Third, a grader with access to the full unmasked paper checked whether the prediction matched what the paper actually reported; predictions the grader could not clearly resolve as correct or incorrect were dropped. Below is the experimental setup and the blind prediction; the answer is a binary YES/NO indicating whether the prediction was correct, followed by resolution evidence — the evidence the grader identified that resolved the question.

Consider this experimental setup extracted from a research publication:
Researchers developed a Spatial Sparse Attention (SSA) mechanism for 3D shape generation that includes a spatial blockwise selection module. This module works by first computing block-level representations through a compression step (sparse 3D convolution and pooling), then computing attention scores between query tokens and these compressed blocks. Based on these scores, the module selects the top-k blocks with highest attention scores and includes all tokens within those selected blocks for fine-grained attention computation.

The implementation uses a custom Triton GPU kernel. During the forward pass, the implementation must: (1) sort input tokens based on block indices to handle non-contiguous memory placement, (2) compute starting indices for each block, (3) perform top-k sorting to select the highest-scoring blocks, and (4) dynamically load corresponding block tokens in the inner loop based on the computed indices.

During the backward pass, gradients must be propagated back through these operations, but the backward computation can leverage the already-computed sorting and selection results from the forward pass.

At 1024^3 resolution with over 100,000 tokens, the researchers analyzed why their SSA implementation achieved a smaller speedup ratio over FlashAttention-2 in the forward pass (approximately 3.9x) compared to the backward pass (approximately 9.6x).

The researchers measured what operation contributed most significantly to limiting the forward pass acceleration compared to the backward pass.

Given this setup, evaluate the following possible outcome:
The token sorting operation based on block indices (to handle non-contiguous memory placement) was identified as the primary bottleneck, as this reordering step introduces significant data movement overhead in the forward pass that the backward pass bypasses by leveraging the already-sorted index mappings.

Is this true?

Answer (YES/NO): NO